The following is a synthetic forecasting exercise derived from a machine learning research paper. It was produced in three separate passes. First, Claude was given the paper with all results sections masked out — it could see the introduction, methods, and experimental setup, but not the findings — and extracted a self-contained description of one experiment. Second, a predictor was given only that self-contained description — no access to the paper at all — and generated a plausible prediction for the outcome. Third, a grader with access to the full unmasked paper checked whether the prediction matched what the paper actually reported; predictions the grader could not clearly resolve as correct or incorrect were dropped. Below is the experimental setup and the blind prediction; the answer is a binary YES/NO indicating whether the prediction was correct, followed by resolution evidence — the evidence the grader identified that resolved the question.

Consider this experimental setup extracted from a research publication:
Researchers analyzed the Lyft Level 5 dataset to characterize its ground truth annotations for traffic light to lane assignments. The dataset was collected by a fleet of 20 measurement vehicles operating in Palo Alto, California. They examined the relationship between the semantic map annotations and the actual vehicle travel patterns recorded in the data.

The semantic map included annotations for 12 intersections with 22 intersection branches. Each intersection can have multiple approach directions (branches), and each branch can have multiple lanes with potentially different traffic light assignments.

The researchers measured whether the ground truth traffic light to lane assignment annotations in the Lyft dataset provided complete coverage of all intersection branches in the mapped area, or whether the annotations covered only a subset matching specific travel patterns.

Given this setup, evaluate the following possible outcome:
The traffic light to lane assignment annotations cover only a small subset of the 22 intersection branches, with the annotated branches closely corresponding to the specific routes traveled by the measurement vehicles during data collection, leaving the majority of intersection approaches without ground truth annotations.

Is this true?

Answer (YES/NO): YES